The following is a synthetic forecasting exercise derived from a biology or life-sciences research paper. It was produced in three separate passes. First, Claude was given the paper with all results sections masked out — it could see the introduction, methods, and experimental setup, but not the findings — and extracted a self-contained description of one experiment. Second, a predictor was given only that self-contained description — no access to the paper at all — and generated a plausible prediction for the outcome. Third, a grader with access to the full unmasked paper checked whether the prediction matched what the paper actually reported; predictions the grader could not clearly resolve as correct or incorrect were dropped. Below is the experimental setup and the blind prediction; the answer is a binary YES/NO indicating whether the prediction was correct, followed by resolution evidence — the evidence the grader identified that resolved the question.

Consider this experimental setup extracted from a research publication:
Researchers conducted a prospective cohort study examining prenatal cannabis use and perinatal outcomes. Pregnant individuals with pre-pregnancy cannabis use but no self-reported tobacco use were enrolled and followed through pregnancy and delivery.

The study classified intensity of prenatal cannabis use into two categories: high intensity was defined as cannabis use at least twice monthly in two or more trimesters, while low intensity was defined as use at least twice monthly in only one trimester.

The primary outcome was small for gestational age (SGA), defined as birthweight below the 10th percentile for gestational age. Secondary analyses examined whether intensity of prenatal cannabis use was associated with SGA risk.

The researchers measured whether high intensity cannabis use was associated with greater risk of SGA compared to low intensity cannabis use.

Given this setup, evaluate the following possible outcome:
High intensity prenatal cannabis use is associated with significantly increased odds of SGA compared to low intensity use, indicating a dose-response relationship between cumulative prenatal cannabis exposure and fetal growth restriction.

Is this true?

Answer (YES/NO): NO